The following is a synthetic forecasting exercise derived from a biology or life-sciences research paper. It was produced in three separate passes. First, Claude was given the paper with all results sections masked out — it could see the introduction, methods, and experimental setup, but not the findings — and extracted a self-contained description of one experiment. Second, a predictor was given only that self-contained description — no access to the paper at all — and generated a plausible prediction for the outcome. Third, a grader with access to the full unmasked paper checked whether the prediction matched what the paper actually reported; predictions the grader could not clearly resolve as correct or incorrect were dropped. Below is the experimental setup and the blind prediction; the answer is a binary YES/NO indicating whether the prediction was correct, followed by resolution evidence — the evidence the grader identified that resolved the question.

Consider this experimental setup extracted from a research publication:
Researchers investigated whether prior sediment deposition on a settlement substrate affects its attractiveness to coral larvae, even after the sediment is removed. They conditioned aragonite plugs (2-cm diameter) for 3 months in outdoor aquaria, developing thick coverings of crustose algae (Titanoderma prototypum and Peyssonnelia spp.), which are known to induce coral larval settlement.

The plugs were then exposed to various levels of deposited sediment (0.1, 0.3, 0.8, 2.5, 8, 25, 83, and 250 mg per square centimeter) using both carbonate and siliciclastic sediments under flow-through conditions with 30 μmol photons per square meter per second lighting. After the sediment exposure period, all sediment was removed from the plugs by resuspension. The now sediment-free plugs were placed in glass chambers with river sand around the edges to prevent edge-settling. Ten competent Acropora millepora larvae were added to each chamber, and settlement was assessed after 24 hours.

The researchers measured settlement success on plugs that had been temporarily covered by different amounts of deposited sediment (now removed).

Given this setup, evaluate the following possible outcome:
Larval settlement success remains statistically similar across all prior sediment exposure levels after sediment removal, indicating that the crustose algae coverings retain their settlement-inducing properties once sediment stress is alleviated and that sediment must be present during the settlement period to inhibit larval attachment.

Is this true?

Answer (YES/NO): NO